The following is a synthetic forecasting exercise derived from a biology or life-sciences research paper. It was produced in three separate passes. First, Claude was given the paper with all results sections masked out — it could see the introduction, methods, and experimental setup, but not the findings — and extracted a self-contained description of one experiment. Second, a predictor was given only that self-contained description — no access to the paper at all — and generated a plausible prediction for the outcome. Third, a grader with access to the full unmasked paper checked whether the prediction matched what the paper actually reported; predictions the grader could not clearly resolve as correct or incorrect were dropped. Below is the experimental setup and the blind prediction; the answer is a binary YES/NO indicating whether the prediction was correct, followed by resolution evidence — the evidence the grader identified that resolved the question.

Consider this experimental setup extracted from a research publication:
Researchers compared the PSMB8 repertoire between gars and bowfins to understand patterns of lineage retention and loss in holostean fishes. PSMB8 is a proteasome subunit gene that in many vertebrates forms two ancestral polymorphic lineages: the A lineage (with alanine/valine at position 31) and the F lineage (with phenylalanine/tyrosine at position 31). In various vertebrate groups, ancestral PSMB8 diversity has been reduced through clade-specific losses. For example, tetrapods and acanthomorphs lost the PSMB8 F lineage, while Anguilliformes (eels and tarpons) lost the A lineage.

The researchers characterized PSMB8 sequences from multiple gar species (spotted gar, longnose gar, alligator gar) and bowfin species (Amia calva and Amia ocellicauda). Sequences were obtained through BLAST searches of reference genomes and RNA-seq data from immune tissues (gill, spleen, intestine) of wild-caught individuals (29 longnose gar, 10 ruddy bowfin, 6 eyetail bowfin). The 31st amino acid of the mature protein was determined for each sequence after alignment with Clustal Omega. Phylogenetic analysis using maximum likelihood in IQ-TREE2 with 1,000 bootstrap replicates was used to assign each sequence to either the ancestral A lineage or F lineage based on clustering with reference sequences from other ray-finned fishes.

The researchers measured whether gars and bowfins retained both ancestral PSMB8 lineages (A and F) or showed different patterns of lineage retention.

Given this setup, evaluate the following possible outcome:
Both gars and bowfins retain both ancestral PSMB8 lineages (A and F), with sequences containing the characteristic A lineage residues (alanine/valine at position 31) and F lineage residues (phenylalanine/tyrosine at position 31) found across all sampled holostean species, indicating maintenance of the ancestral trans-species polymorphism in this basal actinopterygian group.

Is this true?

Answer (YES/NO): NO